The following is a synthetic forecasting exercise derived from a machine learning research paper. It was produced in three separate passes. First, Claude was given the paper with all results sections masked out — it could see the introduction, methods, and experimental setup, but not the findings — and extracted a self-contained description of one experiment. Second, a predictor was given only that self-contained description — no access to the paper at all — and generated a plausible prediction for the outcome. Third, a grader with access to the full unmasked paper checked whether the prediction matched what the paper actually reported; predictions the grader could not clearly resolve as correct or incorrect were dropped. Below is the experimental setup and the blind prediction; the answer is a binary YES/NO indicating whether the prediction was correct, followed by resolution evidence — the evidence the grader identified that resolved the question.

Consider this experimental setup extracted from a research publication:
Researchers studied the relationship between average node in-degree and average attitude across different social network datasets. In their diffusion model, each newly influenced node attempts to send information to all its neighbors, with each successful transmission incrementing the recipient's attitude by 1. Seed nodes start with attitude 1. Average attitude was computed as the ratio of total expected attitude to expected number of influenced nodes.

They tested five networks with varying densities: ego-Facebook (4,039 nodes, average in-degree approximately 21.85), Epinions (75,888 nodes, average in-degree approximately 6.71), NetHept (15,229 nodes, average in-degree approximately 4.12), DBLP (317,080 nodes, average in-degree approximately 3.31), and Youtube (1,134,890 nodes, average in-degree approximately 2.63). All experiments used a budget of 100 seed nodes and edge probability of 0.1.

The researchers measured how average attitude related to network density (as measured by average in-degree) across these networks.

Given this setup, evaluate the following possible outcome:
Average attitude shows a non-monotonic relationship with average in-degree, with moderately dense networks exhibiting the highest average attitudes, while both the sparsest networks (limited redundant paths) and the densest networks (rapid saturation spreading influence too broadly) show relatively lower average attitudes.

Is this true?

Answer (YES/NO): NO